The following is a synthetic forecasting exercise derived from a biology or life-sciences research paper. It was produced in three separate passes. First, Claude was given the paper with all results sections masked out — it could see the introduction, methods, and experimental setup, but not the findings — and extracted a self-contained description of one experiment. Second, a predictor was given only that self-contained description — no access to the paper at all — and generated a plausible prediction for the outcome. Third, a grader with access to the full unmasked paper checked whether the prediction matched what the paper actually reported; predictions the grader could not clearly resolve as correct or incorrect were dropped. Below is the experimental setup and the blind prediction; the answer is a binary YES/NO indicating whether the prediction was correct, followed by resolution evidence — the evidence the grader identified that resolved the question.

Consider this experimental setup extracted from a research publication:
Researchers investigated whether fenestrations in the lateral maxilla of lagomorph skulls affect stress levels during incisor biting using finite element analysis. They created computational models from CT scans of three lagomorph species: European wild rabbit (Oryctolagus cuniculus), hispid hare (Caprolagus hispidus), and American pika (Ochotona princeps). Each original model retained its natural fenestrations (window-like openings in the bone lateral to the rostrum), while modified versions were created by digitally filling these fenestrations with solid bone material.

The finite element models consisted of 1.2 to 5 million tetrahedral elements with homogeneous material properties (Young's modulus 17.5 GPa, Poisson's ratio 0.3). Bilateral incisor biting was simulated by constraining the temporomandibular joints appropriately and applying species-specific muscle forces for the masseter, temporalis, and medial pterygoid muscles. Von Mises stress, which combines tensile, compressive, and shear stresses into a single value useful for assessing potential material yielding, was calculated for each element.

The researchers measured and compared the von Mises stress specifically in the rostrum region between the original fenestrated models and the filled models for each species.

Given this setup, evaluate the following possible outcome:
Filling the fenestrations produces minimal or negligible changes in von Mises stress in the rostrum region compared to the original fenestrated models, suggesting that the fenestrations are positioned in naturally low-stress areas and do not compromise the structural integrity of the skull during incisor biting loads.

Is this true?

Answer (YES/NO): YES